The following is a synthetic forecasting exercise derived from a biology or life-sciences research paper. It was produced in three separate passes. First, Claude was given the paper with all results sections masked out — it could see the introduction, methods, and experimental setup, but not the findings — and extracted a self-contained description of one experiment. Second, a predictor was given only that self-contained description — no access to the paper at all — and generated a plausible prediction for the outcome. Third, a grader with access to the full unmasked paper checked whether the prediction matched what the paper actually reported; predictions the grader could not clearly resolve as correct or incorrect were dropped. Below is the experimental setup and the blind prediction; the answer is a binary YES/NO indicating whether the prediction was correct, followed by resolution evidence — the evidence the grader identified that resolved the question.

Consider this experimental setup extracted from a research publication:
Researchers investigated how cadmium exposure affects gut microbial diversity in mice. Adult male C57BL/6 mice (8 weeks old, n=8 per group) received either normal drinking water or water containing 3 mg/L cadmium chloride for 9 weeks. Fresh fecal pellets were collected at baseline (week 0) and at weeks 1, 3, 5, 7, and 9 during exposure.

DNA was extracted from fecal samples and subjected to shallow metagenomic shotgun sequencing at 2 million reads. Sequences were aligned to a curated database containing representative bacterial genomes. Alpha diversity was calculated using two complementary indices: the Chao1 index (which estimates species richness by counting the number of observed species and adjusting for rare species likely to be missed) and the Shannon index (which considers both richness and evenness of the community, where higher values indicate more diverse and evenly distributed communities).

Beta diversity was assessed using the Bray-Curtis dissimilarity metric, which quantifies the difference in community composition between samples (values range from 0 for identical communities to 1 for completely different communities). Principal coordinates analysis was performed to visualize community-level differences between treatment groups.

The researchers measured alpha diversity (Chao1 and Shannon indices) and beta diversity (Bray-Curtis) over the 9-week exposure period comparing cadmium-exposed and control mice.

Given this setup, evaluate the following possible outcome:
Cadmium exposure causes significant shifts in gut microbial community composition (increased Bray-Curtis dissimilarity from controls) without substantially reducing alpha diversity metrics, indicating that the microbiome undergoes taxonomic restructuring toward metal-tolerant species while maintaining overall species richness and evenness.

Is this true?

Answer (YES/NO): NO